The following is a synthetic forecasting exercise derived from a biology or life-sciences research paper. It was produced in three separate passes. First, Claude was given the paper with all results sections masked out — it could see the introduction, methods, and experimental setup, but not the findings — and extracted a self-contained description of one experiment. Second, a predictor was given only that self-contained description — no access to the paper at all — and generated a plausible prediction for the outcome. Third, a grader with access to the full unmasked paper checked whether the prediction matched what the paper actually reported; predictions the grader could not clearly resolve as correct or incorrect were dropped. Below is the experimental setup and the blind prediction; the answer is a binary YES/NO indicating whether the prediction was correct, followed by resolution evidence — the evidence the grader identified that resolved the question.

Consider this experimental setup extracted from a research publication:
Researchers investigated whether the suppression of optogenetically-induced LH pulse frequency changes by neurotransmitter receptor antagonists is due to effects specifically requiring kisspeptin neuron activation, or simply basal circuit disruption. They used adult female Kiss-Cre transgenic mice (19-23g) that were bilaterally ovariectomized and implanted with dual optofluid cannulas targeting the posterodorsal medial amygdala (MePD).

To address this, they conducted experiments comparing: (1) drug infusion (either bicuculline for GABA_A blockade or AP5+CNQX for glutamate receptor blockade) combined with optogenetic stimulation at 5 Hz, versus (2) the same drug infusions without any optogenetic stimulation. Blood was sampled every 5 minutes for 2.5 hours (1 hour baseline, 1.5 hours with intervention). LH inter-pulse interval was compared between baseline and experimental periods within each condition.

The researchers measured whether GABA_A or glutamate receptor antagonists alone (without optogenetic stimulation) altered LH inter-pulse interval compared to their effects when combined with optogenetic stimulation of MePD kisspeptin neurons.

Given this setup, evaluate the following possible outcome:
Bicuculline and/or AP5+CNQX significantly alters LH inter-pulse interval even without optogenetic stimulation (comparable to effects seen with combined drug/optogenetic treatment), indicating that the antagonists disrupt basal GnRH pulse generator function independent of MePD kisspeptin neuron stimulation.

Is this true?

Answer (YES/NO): NO